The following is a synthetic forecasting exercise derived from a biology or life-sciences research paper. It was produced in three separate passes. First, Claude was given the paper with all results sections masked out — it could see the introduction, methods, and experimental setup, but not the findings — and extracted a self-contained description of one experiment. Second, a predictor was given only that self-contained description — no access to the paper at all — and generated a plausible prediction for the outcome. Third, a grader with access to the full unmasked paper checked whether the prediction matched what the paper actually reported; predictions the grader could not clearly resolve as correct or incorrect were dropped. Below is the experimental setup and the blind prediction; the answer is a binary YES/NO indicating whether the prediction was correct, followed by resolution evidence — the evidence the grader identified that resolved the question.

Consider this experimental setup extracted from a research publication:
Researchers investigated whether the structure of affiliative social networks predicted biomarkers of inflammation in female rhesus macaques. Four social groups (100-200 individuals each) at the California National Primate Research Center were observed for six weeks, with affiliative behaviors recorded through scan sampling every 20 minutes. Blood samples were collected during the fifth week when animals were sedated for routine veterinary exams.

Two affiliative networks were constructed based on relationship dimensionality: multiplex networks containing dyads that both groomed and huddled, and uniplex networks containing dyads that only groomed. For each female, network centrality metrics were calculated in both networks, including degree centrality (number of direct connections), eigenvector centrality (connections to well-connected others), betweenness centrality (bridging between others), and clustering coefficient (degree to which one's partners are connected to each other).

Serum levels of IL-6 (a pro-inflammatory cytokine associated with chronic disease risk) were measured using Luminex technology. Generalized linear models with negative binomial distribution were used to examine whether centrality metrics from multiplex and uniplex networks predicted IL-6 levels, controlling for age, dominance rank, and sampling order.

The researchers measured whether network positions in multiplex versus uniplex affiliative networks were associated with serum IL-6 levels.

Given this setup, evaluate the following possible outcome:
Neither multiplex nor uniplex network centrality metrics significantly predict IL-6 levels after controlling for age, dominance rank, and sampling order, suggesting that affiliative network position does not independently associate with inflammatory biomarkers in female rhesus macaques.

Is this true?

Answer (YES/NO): NO